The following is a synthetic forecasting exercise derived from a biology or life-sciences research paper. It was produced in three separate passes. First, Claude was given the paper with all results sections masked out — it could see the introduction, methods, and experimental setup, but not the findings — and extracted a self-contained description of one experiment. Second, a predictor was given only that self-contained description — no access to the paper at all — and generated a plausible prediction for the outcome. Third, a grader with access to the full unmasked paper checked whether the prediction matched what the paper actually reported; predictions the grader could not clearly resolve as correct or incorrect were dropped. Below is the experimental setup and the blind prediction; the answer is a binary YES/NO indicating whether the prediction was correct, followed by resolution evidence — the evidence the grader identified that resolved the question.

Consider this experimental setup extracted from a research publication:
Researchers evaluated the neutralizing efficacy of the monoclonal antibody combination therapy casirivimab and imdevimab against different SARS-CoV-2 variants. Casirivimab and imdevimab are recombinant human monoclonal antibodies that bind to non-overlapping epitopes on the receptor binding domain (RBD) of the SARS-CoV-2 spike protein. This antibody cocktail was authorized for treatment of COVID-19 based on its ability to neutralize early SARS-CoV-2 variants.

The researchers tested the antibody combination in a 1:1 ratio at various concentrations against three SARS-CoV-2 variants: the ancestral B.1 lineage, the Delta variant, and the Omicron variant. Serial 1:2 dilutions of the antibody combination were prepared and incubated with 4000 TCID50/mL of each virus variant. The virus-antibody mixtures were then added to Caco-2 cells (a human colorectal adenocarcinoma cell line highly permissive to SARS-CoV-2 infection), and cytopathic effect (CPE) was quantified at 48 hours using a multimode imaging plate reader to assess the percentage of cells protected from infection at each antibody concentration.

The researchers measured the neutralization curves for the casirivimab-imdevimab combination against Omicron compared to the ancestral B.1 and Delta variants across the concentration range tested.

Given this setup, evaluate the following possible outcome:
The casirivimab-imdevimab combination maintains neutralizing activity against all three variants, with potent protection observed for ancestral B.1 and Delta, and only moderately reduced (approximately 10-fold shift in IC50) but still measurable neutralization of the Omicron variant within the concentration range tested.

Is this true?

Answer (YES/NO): NO